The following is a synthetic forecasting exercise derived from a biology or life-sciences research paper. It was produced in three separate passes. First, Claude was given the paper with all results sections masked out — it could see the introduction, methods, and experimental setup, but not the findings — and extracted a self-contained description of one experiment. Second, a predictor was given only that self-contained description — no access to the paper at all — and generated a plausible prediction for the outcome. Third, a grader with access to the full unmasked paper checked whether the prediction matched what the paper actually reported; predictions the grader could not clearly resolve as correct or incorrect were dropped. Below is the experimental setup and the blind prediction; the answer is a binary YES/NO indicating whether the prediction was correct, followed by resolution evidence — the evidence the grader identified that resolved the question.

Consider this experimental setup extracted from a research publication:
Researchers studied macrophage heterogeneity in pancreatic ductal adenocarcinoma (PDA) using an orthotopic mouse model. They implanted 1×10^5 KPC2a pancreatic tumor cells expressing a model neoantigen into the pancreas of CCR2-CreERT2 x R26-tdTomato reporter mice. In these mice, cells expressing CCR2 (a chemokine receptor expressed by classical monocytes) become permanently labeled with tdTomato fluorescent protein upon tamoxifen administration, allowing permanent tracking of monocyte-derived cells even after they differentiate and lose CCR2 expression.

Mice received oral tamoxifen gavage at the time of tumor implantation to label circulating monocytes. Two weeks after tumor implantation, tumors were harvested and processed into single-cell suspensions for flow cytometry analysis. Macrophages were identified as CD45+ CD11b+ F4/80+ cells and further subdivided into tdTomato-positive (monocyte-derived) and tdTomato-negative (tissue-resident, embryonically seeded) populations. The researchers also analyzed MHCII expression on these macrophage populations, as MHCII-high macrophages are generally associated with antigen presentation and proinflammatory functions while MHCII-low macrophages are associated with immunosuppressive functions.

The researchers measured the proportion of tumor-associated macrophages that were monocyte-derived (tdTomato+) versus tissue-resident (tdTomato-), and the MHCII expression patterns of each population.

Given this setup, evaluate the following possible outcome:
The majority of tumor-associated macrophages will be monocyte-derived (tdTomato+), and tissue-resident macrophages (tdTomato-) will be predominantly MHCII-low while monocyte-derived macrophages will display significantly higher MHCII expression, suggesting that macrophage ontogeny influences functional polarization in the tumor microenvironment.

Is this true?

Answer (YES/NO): YES